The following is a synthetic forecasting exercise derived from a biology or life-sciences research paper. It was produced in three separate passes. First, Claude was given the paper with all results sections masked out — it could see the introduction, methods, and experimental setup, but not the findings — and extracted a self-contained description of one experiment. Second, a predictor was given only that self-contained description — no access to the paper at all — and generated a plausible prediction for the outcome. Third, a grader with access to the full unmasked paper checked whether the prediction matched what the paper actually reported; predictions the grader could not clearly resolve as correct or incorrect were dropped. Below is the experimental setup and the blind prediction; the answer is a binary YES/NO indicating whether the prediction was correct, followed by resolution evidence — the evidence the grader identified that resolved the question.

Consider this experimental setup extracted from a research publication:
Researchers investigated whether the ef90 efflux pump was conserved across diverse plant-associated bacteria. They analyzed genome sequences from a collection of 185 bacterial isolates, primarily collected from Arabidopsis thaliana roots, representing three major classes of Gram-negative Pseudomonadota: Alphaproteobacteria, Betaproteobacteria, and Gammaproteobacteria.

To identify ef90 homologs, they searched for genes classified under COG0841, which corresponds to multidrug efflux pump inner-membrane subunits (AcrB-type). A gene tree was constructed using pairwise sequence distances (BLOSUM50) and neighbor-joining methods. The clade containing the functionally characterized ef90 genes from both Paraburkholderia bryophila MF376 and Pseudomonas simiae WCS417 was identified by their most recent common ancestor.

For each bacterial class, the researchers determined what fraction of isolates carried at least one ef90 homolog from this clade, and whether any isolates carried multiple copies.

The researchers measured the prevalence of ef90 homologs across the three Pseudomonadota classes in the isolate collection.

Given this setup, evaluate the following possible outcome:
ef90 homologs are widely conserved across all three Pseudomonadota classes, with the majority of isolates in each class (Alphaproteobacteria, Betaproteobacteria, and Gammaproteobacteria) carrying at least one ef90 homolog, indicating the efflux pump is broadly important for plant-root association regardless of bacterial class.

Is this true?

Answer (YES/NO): YES